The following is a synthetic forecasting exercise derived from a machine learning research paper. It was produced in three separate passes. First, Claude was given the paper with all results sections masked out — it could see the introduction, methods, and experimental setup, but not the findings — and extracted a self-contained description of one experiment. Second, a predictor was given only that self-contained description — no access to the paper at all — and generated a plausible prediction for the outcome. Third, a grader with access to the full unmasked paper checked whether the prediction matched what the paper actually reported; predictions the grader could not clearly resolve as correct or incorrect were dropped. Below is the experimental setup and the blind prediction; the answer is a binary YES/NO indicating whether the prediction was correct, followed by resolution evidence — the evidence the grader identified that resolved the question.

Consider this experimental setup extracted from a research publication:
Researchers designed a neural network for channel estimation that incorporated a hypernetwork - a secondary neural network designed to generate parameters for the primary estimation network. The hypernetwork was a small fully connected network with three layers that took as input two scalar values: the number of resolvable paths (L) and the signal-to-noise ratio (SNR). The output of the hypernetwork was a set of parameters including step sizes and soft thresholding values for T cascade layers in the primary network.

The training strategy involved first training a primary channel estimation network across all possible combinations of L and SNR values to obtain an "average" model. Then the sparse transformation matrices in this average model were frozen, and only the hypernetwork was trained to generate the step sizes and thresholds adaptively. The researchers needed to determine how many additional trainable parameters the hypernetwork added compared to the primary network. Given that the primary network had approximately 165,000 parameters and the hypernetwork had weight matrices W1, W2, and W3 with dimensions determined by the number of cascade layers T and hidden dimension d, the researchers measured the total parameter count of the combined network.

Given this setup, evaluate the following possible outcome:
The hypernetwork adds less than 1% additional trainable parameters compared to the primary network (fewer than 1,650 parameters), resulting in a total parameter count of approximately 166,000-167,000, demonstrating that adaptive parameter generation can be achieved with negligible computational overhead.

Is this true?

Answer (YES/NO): NO